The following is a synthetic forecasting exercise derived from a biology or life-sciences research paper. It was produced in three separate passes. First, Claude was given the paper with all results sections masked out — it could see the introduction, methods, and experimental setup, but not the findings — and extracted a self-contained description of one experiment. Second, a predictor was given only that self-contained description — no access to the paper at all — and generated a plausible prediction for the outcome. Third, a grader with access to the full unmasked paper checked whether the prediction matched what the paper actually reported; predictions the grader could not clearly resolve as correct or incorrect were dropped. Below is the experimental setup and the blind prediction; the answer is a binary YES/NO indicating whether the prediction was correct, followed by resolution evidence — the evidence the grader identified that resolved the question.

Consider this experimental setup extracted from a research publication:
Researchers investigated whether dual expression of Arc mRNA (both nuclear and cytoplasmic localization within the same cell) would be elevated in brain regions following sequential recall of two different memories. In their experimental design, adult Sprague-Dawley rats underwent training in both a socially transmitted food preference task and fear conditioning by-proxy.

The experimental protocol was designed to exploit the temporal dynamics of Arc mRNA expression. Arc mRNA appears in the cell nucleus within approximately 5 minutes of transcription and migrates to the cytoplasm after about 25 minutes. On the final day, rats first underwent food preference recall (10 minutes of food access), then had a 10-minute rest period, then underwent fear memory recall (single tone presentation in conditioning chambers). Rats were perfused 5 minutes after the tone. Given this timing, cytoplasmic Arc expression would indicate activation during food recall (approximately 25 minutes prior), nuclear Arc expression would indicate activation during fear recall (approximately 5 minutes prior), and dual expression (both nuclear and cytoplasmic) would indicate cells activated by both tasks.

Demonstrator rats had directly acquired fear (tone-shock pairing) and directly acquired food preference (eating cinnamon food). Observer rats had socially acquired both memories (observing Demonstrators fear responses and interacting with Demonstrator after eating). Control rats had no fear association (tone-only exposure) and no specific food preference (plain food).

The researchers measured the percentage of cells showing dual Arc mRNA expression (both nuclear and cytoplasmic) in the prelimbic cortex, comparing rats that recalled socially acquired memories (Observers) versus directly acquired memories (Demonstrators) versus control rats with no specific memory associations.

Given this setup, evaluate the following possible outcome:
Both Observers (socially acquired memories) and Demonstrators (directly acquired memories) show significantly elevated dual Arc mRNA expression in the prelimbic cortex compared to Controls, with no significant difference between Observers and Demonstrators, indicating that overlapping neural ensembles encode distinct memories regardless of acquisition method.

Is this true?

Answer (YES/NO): NO